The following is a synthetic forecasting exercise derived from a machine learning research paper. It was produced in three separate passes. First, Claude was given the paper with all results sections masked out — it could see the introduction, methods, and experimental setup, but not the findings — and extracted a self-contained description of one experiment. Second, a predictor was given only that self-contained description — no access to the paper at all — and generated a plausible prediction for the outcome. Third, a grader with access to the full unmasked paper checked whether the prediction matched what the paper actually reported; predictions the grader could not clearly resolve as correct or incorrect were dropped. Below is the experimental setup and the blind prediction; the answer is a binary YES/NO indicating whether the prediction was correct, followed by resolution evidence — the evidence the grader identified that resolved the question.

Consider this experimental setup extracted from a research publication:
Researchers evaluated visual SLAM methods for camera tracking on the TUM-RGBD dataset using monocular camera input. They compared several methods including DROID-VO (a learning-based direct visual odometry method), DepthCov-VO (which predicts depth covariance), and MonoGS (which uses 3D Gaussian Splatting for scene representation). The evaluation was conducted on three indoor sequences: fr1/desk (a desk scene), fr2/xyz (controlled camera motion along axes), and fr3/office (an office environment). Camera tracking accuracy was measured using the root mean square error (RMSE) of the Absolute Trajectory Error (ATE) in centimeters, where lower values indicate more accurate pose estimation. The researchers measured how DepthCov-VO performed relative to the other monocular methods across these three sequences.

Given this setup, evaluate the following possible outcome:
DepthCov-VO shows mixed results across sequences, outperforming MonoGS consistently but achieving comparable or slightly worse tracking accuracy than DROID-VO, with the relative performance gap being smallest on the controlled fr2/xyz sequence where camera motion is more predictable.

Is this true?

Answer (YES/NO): NO